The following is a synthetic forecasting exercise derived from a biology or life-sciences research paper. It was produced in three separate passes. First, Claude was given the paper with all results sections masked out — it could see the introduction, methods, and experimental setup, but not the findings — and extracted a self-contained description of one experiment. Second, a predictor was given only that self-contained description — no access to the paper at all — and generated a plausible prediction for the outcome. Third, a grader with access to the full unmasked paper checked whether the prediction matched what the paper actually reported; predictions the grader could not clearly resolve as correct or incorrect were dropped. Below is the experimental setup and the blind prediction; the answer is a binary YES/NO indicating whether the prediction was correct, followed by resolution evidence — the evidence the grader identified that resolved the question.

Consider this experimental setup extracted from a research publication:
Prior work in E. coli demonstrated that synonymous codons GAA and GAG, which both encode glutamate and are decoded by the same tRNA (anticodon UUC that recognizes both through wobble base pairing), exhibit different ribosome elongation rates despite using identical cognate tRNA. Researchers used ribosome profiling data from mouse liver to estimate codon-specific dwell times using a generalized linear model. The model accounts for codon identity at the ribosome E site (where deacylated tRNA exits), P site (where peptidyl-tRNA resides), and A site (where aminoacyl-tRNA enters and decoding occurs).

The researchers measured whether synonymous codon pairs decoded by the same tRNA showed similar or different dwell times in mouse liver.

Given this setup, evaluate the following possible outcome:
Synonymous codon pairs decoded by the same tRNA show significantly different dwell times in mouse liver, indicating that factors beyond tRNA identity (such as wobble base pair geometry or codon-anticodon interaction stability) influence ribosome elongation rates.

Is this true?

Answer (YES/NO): YES